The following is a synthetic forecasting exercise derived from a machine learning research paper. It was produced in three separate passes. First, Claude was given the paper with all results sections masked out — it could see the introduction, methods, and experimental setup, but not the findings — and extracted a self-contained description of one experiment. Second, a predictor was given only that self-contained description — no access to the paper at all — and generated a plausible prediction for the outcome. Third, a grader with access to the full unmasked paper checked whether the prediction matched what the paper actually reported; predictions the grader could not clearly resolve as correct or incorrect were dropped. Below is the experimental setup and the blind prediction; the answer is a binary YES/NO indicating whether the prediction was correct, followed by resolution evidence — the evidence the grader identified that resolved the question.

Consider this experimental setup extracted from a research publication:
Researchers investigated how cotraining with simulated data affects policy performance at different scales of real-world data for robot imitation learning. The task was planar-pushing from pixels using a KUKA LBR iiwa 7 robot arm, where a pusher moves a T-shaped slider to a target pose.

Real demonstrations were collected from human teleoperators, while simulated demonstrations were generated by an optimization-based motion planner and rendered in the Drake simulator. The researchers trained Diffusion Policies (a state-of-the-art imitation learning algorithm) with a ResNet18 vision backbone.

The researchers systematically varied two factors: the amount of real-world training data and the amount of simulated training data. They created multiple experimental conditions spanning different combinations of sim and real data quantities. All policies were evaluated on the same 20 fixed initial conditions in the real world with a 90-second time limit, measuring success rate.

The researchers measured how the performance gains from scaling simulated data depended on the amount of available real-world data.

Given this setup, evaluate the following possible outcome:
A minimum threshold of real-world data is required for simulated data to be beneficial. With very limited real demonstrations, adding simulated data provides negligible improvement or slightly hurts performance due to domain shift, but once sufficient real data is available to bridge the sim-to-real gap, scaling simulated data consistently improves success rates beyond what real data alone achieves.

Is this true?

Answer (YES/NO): NO